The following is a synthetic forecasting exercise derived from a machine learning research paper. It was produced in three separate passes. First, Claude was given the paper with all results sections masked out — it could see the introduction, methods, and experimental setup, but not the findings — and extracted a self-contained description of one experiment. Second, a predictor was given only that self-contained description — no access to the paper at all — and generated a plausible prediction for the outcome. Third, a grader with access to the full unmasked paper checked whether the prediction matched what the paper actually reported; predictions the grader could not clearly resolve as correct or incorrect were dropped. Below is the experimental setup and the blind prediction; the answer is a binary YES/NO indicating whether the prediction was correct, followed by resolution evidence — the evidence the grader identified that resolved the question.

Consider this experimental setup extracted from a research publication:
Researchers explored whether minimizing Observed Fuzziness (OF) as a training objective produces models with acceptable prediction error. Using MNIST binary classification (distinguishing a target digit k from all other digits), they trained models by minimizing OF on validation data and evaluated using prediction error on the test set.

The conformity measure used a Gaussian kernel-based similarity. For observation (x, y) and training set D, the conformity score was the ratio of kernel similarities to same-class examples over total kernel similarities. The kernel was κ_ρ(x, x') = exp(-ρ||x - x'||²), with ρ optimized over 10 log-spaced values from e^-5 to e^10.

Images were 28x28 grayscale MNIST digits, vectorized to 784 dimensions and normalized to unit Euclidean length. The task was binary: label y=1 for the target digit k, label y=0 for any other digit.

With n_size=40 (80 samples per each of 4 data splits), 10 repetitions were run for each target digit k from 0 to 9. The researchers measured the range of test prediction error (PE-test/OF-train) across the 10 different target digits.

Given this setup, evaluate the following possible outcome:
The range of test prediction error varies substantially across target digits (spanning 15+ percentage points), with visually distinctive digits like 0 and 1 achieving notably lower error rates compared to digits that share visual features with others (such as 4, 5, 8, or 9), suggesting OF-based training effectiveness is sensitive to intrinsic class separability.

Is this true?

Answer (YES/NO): NO